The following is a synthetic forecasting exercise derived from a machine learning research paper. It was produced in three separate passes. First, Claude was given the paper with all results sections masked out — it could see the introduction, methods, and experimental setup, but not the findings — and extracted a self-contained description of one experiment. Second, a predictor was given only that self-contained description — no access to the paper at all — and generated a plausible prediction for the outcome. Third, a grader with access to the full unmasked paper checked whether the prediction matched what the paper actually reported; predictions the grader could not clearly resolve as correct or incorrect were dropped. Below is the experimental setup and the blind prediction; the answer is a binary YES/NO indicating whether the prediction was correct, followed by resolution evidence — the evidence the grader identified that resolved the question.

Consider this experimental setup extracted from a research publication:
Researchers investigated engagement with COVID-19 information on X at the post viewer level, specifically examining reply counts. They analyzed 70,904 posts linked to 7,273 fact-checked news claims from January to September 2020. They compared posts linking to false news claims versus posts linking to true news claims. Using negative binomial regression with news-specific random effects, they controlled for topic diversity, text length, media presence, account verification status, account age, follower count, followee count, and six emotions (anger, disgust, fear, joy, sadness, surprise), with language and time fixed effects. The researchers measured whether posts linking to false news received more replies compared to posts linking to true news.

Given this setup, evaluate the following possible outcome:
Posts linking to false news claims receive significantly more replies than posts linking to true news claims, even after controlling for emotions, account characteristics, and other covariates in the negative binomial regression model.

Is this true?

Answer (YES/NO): YES